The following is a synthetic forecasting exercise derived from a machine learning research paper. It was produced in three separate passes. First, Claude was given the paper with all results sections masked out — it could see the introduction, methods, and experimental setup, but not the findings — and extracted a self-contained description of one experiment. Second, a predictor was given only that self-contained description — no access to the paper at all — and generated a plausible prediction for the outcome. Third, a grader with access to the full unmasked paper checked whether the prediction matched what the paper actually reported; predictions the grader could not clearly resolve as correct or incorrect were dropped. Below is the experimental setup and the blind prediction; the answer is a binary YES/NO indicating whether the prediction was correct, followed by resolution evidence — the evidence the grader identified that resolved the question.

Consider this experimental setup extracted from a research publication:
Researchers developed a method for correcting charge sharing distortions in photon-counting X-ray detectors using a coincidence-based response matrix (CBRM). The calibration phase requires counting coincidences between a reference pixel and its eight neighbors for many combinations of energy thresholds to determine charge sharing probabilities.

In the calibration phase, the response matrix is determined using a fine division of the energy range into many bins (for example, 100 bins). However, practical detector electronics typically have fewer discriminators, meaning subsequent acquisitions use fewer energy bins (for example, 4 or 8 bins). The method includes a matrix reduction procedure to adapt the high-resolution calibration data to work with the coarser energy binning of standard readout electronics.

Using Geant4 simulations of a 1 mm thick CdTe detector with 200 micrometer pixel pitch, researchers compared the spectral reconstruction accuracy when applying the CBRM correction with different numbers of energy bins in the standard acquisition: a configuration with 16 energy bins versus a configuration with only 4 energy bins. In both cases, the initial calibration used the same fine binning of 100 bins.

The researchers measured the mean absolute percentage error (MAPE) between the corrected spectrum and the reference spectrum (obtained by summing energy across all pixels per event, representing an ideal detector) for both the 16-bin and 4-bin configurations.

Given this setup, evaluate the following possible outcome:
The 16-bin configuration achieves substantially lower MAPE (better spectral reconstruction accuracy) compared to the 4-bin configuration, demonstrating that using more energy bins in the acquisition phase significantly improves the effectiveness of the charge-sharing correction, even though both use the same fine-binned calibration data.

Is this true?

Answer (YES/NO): NO